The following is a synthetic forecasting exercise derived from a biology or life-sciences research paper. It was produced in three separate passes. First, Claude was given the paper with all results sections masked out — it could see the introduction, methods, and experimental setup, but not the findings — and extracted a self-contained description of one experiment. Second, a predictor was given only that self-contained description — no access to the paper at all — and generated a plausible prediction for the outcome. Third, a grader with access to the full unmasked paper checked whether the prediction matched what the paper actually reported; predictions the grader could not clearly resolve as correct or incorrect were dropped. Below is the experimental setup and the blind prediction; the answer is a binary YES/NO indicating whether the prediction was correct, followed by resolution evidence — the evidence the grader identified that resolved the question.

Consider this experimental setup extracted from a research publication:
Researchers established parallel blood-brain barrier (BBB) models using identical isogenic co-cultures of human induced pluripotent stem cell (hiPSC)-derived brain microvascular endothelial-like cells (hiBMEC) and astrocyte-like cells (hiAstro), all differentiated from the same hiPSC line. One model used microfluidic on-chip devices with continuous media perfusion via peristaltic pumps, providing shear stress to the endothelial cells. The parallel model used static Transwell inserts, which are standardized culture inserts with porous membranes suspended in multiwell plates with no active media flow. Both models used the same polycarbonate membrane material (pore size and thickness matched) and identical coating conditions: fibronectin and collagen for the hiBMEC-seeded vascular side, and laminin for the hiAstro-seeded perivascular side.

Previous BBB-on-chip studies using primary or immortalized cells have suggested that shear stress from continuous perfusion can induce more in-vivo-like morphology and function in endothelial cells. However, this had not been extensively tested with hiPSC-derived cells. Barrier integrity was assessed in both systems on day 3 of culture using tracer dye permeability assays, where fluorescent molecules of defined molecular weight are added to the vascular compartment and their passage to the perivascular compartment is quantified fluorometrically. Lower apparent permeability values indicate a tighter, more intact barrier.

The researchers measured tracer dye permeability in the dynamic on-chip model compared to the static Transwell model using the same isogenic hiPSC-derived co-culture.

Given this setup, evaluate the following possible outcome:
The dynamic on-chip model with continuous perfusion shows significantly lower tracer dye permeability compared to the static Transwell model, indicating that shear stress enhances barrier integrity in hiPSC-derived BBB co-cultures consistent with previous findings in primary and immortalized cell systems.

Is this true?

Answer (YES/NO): NO